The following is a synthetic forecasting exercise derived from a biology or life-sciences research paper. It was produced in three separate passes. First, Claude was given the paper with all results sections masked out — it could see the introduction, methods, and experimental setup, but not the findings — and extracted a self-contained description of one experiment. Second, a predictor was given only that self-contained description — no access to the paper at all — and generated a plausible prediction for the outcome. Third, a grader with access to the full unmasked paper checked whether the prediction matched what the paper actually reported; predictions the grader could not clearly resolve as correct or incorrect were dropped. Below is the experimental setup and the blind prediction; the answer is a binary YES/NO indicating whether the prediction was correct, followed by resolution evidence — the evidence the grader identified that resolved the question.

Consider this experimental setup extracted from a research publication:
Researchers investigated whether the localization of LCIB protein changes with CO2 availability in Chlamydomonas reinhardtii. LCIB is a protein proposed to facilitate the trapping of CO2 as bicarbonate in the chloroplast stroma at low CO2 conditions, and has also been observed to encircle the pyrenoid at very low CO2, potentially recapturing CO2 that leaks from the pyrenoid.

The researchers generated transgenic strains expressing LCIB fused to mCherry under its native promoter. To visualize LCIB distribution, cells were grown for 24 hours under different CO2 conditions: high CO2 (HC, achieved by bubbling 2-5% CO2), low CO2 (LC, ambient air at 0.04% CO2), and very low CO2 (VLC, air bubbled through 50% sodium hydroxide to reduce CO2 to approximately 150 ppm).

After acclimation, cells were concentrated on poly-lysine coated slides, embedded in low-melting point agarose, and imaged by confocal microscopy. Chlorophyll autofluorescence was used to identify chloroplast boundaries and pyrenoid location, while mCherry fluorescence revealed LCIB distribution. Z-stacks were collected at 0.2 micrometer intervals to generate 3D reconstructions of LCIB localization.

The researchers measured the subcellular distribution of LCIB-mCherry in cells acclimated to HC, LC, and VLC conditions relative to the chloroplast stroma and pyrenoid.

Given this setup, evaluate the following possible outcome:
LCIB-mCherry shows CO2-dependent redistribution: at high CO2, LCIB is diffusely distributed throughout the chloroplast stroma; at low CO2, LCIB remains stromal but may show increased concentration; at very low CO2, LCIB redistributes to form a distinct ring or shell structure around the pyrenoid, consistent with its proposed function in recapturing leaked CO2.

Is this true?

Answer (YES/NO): YES